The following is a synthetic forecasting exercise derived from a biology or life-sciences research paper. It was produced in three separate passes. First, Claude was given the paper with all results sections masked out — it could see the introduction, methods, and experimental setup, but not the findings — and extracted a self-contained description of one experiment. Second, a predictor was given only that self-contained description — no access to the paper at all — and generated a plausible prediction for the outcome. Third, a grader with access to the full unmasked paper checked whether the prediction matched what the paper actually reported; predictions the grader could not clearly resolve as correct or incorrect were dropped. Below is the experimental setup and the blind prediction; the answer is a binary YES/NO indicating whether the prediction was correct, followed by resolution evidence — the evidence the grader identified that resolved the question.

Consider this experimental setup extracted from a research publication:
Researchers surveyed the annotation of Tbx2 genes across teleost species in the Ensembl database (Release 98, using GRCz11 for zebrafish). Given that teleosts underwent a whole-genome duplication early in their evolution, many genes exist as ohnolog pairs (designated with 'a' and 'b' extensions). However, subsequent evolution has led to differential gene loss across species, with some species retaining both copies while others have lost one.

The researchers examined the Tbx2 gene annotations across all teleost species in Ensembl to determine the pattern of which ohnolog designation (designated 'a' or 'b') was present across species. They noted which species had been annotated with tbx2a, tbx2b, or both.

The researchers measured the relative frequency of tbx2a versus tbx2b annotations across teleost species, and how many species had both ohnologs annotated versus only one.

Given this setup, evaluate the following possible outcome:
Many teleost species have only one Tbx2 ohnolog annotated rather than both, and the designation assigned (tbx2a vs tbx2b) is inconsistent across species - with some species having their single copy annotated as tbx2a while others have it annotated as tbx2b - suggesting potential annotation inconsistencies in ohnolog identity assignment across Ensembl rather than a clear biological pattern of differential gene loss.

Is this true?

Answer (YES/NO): NO